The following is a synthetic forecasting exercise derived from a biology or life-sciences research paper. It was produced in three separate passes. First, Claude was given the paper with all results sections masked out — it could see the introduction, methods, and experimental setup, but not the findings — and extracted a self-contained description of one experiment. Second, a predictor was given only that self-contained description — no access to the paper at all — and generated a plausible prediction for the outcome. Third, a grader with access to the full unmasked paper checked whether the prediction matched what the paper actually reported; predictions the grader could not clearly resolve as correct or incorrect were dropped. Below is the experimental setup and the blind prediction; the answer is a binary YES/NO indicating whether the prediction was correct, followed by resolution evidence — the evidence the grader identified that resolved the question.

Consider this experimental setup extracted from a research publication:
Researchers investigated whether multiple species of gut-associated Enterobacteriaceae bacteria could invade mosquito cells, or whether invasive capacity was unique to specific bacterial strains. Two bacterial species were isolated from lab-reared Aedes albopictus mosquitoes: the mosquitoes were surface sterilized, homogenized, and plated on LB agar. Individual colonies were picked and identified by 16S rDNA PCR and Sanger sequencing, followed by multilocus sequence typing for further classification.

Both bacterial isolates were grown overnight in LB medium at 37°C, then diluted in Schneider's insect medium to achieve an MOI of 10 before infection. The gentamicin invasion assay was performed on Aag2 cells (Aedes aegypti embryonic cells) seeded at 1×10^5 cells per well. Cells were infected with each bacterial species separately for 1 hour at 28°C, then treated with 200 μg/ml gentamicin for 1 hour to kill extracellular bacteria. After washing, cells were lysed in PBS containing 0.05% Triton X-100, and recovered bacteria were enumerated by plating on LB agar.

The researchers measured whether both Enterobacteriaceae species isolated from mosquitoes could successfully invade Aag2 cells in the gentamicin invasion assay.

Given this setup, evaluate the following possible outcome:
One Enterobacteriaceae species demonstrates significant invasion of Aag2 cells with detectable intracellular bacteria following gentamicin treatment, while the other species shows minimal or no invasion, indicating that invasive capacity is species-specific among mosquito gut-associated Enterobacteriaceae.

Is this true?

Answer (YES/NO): NO